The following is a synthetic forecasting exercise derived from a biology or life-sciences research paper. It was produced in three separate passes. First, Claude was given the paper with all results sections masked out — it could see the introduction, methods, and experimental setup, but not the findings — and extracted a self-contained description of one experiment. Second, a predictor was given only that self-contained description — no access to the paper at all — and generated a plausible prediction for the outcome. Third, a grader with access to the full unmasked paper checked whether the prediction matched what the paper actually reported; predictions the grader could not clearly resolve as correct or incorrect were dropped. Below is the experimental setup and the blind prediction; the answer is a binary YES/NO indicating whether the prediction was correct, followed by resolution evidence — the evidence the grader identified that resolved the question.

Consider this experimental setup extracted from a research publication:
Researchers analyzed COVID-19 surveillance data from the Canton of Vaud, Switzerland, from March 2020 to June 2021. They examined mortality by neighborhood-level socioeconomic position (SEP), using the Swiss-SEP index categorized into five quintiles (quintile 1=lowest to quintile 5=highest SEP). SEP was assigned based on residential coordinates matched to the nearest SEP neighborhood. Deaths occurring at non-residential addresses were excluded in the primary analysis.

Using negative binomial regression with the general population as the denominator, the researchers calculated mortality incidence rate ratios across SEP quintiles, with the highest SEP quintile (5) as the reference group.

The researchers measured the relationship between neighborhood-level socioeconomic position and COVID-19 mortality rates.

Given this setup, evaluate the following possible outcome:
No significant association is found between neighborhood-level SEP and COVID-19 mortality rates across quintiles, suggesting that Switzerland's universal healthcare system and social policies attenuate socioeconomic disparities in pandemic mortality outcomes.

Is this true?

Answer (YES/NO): NO